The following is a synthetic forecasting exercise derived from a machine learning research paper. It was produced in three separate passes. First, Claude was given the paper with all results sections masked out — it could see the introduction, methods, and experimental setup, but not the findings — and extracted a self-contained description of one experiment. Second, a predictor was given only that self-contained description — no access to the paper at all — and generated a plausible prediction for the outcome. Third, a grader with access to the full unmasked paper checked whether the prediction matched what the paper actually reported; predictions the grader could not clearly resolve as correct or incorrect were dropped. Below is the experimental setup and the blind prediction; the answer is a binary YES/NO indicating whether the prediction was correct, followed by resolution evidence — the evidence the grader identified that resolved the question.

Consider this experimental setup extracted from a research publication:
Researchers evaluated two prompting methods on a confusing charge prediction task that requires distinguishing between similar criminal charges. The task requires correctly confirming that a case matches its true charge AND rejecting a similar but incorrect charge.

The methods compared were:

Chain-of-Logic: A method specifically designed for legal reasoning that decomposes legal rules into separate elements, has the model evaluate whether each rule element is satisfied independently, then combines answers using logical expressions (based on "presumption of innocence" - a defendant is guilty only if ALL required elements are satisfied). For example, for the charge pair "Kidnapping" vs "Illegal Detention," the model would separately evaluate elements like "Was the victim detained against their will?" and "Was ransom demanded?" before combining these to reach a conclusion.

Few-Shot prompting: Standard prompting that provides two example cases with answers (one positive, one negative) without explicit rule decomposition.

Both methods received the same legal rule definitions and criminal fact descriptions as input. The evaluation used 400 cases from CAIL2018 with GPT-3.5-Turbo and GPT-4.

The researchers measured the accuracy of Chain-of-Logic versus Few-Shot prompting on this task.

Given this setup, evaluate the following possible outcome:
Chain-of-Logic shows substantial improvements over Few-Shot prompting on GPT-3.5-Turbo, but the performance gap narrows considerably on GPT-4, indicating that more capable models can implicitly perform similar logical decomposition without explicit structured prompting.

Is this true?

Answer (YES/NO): NO